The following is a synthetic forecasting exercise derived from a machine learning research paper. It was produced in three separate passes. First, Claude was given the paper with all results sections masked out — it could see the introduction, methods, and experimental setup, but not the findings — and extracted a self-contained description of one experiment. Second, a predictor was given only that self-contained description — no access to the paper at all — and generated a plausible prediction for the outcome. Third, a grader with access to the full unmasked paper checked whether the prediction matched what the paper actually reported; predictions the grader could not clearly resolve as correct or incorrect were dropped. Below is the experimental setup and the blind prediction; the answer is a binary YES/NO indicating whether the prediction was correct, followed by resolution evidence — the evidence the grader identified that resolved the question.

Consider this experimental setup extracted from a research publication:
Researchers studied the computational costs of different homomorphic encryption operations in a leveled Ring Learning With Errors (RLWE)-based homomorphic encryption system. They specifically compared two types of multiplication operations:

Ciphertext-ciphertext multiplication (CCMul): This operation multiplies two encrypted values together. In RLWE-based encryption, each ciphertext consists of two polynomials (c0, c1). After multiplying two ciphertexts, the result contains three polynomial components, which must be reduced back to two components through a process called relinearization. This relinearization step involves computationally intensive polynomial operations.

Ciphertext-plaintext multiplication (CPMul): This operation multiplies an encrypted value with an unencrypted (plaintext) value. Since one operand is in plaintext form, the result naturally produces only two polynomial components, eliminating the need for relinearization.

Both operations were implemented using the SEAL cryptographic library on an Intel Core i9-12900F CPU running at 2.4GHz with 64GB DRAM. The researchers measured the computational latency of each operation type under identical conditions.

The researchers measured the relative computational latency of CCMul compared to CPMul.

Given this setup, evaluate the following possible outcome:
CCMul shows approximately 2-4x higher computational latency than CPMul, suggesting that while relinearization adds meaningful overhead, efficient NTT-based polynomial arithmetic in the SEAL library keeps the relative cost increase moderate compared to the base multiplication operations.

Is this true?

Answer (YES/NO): NO